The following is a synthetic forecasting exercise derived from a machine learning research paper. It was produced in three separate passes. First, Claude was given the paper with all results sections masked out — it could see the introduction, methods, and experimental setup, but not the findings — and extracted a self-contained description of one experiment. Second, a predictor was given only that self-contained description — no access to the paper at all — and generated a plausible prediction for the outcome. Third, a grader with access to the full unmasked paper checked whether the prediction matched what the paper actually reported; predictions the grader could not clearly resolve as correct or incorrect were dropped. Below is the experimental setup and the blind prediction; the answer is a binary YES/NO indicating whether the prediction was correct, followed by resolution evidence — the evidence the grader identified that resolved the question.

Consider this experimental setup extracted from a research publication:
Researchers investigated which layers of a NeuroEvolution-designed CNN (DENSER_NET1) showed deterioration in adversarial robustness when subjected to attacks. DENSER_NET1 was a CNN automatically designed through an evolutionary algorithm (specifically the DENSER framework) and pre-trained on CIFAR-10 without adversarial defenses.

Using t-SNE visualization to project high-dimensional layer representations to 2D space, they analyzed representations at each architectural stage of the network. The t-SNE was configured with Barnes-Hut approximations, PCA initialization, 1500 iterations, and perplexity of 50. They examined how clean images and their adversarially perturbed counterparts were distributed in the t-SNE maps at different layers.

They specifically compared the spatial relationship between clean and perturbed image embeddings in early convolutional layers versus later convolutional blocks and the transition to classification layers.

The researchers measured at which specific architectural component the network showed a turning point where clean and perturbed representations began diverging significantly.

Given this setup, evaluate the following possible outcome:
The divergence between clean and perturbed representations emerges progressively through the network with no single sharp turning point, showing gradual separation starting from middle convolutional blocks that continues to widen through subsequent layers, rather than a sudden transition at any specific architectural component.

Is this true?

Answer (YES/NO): NO